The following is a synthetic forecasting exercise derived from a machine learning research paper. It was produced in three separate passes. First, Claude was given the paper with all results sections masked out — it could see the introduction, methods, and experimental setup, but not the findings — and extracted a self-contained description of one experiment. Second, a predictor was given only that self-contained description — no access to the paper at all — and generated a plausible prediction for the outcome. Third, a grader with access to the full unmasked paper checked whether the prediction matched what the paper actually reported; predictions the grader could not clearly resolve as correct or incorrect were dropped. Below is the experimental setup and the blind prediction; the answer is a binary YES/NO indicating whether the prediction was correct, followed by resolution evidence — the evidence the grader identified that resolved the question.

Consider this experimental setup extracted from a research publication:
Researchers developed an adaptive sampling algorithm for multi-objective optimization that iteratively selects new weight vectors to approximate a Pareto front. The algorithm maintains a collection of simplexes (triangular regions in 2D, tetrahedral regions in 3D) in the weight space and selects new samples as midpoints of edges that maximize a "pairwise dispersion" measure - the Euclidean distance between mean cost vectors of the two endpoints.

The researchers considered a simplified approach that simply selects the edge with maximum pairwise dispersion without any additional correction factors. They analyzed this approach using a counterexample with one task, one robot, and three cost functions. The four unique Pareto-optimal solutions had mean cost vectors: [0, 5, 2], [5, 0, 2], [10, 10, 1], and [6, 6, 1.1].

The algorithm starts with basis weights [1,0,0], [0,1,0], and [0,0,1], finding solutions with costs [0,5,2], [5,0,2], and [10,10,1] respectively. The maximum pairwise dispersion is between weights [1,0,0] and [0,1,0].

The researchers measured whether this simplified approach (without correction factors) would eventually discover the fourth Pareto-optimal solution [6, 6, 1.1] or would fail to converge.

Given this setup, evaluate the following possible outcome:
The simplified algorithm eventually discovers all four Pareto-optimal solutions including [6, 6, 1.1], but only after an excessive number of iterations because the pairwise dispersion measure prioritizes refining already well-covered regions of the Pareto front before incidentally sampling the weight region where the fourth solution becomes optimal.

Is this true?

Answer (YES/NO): NO